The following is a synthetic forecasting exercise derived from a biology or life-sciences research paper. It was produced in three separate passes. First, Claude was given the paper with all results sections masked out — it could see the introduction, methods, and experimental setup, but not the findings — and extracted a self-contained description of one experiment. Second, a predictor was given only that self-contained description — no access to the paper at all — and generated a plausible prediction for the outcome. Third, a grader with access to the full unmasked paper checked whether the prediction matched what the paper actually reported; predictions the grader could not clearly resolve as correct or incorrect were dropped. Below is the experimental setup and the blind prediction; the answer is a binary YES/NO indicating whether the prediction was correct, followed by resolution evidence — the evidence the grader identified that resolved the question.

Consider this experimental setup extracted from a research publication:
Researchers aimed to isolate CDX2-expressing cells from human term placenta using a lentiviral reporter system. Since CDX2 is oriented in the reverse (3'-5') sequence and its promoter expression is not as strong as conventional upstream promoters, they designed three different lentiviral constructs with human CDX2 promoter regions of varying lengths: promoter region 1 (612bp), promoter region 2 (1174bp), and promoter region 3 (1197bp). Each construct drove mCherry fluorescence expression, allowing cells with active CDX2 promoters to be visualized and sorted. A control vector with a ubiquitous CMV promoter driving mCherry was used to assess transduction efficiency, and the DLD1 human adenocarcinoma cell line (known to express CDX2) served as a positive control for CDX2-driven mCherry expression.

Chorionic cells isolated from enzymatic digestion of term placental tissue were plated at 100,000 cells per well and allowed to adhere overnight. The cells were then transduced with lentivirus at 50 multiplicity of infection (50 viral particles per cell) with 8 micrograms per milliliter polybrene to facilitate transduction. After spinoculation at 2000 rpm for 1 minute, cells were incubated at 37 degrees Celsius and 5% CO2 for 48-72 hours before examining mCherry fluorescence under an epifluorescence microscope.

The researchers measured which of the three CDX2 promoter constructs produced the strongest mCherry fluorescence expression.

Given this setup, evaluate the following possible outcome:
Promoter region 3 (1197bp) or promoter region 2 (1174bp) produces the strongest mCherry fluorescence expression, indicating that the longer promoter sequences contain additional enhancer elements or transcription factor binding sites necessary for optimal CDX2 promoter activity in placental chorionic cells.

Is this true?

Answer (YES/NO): NO